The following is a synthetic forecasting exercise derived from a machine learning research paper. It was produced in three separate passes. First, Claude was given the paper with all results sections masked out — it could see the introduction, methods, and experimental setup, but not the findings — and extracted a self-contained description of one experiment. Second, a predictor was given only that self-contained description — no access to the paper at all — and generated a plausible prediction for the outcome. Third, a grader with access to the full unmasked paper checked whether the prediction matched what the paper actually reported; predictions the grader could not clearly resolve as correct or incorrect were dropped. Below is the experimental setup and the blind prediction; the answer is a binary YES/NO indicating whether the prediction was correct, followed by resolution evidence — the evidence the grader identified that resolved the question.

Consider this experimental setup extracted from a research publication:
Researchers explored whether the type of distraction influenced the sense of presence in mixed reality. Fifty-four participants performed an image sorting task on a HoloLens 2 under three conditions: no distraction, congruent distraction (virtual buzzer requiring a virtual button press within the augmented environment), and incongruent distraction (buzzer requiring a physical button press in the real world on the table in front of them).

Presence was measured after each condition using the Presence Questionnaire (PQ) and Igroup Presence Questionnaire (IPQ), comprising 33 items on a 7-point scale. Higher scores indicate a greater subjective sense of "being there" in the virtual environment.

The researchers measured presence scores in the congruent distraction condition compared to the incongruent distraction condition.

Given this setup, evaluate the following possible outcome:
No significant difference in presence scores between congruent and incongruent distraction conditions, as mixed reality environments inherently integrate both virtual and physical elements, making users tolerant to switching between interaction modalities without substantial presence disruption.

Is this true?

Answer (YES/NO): NO